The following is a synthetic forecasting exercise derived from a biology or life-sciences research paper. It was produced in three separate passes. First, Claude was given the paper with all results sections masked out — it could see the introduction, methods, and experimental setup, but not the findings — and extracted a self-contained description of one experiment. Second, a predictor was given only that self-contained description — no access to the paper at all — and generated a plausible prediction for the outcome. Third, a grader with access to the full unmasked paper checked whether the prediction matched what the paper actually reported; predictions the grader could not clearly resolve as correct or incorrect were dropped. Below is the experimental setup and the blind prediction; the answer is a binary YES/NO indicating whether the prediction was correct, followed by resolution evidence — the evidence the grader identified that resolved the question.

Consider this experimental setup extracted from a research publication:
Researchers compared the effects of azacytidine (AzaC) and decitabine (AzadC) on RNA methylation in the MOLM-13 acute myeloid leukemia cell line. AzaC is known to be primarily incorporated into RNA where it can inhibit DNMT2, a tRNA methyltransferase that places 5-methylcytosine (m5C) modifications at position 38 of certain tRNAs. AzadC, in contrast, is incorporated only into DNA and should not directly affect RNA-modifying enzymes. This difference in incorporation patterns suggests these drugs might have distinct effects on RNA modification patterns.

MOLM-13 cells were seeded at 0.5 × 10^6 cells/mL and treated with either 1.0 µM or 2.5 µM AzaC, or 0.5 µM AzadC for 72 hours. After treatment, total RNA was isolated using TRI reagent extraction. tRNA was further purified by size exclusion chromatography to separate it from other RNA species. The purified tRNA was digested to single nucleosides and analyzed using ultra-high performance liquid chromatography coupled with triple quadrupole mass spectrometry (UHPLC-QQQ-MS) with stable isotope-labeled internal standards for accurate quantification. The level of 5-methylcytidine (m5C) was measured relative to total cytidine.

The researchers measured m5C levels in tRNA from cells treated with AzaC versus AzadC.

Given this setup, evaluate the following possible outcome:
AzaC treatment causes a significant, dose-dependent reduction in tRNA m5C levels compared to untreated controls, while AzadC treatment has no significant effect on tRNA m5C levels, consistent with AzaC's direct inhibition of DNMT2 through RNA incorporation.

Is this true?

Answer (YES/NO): NO